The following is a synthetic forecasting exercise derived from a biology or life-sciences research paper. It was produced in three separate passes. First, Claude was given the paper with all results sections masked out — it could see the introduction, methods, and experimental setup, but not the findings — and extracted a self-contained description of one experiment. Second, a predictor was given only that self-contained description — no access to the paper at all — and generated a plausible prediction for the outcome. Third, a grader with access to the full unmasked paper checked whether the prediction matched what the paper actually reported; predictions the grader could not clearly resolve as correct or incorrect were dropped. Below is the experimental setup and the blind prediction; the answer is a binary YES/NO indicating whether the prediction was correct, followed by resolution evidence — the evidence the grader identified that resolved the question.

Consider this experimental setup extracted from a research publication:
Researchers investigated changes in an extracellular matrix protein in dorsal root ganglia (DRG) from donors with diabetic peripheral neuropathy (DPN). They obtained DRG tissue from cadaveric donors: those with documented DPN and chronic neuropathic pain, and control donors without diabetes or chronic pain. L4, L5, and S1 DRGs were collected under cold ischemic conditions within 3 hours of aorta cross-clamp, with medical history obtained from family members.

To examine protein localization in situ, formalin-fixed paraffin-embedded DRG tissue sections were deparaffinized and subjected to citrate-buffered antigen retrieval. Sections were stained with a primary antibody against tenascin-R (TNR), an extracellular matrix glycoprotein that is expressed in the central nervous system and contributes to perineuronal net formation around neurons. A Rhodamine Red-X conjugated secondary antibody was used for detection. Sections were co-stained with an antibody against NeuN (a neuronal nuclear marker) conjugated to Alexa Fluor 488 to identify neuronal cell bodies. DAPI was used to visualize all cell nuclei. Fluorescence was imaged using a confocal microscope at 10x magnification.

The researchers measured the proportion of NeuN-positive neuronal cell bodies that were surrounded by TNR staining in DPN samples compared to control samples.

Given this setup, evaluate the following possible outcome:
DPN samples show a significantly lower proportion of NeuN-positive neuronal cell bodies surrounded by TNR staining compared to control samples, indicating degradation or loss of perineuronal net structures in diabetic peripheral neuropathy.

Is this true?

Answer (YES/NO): NO